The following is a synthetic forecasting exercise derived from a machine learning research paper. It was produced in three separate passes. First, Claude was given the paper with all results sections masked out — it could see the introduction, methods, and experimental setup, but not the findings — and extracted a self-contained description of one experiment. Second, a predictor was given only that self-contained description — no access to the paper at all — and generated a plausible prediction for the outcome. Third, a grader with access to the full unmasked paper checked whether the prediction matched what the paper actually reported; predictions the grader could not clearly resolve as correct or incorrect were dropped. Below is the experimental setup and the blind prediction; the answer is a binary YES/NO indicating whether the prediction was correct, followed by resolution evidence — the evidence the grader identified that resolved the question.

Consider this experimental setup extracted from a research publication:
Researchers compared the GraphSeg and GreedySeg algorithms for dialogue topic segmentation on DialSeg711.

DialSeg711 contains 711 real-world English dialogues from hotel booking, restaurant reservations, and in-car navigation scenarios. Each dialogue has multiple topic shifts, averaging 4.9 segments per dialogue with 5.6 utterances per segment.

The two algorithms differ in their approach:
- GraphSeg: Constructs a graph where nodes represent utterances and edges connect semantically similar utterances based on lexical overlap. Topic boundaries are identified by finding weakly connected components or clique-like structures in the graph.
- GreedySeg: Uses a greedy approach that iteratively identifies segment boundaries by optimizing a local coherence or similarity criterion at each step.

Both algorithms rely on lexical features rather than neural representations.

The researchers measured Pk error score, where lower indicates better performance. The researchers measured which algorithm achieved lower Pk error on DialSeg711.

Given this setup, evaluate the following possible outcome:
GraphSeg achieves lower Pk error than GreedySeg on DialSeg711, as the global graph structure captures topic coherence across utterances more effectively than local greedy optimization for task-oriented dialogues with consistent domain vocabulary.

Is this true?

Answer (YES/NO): YES